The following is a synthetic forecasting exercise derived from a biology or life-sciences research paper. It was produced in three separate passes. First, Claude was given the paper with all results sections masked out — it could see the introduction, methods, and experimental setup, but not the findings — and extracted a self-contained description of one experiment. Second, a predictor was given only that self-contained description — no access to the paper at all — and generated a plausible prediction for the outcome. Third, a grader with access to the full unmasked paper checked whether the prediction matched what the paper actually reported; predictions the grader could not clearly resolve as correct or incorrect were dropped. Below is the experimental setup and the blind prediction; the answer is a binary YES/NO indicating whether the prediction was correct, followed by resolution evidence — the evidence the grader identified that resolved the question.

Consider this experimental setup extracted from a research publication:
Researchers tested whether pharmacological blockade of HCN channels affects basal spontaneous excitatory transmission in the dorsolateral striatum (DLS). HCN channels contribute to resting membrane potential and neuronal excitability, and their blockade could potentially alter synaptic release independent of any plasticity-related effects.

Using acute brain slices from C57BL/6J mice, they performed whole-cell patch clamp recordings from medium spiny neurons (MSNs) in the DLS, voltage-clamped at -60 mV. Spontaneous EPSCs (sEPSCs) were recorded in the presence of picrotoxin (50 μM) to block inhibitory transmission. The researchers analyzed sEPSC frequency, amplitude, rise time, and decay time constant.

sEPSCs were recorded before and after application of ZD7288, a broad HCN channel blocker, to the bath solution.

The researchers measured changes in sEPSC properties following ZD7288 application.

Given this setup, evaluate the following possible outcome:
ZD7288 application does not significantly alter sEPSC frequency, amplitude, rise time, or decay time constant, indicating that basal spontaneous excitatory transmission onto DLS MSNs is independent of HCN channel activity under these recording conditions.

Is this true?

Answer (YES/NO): NO